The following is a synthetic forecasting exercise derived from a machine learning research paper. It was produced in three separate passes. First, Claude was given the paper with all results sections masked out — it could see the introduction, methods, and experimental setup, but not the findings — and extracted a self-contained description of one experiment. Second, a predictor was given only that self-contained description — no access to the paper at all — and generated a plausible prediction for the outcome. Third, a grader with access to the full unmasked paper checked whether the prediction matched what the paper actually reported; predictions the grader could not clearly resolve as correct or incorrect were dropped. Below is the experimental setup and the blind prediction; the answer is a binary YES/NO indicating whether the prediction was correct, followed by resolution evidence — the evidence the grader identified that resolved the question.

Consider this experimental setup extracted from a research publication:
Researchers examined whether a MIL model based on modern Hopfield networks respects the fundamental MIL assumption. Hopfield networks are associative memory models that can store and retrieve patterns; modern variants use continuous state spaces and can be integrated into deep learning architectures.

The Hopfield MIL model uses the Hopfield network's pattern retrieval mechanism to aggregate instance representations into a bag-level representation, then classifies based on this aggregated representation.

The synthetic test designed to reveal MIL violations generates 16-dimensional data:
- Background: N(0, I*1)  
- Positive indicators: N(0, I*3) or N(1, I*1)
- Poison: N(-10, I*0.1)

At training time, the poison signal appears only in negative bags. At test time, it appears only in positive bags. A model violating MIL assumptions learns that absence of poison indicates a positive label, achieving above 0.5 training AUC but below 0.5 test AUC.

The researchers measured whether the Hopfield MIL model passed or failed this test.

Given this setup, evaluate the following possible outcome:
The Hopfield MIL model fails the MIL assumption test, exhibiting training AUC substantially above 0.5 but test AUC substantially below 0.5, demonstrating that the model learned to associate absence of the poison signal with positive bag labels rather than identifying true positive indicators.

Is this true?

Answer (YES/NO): NO